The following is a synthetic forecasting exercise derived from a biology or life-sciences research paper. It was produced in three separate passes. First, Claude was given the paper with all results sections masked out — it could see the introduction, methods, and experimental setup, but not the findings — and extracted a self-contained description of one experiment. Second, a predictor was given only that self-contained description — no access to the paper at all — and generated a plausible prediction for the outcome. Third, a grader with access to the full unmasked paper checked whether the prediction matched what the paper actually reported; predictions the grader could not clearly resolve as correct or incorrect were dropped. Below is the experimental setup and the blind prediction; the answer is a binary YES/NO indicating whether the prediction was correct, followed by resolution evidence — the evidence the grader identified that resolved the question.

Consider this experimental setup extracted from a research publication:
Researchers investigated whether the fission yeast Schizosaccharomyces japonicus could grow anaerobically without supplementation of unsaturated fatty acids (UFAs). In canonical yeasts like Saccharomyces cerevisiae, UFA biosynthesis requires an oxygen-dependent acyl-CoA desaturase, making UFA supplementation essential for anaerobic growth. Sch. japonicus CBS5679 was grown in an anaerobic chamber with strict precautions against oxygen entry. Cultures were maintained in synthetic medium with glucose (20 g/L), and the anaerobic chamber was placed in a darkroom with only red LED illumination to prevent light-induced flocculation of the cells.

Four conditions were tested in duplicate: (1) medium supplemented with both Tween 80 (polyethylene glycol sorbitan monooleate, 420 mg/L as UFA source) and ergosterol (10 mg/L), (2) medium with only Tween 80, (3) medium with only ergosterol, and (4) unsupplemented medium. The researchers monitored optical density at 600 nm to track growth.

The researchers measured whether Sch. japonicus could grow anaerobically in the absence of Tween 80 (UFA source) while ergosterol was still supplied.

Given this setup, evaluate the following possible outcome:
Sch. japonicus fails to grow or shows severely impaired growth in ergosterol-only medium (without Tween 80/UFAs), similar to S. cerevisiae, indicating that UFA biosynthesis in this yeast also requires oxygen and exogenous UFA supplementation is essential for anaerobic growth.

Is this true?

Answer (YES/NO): NO